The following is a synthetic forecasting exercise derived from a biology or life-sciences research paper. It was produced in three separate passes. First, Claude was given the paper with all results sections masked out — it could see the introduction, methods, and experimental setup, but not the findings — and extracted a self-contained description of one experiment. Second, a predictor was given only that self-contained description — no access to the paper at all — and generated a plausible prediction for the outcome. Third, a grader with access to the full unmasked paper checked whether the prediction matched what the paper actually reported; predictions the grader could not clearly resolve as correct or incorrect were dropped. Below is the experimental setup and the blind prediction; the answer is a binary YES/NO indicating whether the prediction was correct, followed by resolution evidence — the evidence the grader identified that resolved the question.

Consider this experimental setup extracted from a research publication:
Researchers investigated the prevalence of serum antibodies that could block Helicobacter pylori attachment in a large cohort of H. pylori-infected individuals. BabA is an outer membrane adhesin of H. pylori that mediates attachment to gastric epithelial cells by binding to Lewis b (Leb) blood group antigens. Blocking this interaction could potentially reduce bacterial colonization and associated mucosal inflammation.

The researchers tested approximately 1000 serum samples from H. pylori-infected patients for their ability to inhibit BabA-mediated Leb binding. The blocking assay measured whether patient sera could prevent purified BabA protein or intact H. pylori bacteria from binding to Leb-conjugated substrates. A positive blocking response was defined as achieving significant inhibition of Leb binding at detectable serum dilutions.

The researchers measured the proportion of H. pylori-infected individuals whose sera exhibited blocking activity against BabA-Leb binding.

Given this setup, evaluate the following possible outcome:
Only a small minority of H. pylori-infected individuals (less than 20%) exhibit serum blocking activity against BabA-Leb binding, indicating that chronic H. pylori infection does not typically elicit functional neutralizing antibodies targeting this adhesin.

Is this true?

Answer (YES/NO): NO